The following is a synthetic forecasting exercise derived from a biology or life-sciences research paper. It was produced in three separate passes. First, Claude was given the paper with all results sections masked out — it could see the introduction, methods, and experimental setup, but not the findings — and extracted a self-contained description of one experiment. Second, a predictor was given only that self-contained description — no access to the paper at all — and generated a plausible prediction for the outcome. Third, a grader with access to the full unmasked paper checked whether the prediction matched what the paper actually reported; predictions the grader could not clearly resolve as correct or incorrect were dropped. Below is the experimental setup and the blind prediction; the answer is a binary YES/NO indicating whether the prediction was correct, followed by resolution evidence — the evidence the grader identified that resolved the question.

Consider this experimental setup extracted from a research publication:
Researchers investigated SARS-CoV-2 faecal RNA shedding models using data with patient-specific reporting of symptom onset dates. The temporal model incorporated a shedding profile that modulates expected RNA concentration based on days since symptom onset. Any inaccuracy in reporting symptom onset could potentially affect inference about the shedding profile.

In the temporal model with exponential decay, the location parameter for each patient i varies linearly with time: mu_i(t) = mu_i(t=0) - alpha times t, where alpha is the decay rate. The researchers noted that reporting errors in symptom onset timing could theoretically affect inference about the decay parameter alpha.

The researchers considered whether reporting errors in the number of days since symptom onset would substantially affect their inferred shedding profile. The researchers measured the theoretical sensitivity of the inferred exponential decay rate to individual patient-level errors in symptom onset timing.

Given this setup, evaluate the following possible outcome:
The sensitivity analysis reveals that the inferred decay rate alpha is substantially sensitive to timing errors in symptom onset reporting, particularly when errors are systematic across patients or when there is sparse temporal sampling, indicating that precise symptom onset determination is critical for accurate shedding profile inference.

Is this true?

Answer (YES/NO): NO